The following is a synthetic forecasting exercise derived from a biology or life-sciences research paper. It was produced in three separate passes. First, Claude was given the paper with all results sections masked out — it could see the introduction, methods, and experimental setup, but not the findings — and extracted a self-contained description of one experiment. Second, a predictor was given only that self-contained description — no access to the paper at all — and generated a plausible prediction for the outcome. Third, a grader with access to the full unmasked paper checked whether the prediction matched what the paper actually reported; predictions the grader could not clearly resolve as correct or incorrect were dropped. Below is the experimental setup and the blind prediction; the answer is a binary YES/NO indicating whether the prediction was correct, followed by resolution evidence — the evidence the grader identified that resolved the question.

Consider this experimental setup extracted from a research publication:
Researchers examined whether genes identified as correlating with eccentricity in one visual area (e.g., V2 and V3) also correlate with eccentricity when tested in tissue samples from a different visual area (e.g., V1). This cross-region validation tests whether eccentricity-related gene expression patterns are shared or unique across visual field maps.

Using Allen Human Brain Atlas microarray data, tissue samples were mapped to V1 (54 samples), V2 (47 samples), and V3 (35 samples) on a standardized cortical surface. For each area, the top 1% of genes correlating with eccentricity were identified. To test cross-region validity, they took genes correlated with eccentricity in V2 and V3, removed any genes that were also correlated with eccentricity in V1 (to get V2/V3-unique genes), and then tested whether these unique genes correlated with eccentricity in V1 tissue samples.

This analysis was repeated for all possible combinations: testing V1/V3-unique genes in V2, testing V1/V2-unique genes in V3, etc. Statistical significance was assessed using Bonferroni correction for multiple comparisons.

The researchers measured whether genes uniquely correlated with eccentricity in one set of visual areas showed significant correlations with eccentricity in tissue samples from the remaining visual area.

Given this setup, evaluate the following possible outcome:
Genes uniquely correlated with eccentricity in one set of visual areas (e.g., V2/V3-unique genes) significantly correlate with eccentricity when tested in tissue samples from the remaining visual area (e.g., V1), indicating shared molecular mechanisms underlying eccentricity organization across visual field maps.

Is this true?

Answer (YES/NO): NO